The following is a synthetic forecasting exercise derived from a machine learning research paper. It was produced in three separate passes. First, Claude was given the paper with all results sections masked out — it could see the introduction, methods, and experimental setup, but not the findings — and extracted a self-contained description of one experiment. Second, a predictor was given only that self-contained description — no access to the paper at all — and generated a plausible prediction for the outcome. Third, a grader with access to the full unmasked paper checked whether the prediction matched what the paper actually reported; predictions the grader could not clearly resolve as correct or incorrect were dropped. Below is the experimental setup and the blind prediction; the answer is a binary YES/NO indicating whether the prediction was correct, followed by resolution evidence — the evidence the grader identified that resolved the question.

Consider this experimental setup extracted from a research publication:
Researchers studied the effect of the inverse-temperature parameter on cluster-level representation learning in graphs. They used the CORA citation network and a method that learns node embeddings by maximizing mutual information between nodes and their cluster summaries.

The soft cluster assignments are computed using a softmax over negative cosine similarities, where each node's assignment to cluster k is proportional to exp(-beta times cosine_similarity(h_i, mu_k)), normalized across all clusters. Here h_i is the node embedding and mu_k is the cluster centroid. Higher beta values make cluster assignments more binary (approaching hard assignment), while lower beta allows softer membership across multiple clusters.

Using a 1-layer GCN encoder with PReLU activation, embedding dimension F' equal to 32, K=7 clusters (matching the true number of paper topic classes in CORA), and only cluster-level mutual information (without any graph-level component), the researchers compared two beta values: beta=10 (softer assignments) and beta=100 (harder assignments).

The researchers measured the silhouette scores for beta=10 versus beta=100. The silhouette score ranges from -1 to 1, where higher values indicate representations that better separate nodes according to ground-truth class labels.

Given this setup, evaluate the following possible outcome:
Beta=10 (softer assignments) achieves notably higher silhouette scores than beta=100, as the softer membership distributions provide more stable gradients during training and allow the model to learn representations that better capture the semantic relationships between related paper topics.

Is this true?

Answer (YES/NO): NO